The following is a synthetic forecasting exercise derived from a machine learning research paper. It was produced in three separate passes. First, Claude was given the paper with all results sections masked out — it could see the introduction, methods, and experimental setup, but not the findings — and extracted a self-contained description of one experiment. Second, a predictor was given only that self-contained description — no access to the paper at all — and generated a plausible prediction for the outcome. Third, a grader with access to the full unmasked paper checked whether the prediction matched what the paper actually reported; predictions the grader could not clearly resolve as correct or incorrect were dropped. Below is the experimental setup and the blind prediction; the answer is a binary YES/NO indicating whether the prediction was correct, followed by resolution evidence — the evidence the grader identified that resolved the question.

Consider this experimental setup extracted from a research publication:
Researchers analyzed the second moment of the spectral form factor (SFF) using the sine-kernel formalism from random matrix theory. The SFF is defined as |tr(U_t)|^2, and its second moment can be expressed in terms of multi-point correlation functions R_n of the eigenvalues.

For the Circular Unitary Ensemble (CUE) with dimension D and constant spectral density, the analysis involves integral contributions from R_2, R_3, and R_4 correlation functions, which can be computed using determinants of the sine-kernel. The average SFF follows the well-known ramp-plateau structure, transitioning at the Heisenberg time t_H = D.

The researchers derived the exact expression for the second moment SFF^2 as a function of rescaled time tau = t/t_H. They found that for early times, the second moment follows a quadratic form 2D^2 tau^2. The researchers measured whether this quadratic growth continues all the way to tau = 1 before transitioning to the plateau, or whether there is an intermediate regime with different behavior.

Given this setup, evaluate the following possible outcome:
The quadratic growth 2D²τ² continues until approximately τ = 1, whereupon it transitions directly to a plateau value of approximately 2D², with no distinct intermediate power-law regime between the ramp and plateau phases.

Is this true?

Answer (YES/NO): NO